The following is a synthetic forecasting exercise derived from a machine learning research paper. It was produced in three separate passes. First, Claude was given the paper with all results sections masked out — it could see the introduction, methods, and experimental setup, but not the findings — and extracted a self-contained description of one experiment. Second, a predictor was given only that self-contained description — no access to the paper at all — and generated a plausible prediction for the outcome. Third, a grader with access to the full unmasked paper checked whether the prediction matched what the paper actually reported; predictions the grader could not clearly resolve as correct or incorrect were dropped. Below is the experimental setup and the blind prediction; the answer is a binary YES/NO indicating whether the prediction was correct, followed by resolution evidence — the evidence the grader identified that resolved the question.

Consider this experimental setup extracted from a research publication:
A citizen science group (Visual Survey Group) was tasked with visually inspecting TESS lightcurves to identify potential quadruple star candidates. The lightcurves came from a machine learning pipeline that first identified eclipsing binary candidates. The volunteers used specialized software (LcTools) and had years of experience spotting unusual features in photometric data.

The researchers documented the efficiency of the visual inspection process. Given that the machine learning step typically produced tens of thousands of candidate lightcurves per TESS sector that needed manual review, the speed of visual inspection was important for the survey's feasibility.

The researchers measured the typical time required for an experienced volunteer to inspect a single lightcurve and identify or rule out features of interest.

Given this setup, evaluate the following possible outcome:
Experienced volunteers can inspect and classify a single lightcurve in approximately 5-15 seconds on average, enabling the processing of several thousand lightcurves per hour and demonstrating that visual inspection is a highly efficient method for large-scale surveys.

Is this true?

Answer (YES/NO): NO